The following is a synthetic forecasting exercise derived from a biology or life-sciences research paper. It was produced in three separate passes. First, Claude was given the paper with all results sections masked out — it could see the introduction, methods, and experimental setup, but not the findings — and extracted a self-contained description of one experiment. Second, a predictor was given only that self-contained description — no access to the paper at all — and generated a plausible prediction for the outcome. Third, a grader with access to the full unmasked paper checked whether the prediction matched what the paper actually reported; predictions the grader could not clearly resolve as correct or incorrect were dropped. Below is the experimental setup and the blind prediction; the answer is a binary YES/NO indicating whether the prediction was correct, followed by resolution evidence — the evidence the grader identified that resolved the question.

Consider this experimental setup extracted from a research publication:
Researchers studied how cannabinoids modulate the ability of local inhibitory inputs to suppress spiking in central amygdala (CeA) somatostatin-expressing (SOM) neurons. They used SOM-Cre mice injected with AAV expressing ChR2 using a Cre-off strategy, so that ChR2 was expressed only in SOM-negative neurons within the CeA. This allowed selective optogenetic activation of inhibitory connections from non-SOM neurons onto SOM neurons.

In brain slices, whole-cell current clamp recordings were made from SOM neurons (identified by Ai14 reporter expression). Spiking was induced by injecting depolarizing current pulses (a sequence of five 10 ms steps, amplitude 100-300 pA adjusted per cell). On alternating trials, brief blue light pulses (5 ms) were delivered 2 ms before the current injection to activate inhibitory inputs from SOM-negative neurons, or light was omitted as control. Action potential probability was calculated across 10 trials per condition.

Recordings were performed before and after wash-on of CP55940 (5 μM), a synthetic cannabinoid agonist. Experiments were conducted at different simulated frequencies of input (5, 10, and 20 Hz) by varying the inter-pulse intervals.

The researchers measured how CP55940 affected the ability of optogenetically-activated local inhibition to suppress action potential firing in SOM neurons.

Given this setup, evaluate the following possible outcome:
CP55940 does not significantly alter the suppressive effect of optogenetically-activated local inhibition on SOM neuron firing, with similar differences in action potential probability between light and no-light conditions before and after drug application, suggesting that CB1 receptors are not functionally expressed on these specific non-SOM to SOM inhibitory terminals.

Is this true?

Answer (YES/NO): NO